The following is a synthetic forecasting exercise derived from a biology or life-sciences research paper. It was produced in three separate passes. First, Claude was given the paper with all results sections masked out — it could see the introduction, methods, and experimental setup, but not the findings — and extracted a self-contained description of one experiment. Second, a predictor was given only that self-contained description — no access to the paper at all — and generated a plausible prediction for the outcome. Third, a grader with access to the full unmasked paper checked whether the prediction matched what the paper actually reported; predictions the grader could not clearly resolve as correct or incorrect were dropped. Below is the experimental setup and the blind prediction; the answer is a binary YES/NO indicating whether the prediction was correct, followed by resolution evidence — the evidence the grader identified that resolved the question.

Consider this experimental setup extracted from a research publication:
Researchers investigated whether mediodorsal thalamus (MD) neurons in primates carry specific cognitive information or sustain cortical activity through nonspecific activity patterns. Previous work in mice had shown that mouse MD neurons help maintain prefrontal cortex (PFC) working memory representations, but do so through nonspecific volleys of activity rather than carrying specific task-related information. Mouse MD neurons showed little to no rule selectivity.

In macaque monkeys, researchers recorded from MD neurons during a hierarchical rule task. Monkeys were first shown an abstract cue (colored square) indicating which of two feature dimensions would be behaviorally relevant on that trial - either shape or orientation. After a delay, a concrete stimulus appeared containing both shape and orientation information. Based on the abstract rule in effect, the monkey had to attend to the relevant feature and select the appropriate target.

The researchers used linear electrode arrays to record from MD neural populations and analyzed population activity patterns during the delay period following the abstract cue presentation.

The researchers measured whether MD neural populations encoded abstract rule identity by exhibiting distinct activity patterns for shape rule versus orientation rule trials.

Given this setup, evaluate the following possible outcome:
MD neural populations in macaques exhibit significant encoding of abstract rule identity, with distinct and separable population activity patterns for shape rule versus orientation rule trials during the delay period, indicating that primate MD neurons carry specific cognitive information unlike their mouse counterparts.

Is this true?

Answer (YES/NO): YES